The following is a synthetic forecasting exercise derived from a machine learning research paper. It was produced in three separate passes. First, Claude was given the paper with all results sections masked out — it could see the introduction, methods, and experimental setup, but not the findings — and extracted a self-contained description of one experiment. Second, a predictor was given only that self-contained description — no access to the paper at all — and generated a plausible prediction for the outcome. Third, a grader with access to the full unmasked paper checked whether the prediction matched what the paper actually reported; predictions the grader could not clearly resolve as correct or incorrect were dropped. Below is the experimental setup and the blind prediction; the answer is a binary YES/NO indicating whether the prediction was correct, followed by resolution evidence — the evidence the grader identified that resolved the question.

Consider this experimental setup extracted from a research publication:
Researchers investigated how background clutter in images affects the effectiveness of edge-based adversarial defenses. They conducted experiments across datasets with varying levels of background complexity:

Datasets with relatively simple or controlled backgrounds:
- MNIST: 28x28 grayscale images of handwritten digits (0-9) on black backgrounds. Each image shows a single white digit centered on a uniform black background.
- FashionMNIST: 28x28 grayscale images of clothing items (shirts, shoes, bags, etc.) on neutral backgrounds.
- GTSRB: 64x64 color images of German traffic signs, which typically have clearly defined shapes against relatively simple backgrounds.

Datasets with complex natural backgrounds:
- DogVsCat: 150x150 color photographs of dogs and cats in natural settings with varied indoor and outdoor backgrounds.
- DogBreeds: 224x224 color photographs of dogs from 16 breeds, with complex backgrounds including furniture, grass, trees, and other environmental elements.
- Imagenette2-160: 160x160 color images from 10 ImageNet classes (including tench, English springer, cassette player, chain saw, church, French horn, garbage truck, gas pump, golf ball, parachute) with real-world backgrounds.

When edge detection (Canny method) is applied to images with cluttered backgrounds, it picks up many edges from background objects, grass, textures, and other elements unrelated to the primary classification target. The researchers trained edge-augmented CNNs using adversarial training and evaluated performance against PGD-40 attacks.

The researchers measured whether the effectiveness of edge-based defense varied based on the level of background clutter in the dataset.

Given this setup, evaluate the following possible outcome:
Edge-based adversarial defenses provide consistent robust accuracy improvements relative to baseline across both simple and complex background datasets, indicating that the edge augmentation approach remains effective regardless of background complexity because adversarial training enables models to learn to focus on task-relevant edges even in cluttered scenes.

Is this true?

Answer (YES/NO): NO